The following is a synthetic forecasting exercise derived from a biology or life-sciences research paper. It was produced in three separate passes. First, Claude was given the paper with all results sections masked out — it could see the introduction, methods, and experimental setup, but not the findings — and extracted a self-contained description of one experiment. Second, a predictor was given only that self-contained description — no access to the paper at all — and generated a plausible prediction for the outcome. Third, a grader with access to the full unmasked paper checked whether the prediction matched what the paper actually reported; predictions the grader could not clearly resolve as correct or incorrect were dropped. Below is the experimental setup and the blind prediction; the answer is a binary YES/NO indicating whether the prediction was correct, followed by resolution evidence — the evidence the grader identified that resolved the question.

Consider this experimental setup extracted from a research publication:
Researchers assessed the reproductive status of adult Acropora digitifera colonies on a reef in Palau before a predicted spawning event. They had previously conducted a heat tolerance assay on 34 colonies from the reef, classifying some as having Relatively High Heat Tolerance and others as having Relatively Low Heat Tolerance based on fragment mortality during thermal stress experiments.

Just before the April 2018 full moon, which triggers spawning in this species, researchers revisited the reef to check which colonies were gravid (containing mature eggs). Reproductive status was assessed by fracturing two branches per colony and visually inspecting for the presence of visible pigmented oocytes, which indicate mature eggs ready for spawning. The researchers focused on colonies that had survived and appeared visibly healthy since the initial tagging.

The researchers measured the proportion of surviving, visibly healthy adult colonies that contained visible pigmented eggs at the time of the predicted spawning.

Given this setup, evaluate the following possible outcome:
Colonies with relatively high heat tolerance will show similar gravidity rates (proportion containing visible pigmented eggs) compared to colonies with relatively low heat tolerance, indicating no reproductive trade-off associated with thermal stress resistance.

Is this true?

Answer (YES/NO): NO